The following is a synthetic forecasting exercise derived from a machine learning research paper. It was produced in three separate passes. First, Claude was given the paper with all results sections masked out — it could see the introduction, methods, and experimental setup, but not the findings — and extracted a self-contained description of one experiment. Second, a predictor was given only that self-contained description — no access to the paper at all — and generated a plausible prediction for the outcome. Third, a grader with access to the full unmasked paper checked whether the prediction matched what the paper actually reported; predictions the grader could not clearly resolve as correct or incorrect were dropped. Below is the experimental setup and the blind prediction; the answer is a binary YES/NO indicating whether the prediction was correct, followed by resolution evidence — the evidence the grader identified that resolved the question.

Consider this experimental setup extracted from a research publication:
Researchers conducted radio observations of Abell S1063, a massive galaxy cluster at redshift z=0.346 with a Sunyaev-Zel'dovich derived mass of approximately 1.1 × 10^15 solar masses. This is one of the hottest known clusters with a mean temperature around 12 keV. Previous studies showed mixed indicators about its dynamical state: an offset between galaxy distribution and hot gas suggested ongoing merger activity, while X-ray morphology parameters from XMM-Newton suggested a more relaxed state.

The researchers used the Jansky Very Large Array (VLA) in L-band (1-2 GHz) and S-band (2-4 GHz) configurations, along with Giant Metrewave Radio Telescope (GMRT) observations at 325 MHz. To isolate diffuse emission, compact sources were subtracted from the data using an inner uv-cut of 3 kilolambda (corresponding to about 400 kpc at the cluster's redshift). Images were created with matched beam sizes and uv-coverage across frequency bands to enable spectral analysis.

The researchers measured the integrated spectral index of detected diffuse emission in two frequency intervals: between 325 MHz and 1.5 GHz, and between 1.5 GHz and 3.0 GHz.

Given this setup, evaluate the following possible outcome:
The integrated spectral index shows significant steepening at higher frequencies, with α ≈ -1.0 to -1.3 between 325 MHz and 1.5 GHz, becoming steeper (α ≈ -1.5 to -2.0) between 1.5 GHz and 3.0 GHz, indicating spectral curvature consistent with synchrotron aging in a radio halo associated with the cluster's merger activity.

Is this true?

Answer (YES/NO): NO